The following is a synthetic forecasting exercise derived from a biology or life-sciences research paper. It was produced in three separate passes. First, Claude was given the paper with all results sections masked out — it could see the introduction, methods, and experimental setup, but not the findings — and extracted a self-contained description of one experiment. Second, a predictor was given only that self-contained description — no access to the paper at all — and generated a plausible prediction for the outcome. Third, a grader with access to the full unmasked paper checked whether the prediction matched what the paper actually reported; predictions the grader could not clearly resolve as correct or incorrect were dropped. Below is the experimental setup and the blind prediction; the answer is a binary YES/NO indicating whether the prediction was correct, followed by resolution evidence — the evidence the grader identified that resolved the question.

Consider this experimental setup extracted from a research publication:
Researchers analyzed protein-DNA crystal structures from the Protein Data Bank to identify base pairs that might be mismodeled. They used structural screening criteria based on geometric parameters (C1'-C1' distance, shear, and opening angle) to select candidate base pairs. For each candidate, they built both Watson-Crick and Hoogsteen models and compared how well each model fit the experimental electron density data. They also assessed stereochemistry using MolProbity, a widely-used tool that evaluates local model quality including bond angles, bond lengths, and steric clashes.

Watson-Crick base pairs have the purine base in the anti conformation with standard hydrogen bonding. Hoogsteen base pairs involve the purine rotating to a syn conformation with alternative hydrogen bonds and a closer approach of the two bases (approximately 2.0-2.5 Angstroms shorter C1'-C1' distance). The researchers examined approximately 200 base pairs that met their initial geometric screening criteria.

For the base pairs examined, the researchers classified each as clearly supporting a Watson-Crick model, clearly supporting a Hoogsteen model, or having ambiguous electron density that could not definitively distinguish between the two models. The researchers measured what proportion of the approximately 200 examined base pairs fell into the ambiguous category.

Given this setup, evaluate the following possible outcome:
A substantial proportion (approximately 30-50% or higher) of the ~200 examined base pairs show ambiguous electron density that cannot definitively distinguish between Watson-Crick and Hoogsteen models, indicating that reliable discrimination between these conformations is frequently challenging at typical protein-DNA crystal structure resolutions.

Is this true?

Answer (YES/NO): YES